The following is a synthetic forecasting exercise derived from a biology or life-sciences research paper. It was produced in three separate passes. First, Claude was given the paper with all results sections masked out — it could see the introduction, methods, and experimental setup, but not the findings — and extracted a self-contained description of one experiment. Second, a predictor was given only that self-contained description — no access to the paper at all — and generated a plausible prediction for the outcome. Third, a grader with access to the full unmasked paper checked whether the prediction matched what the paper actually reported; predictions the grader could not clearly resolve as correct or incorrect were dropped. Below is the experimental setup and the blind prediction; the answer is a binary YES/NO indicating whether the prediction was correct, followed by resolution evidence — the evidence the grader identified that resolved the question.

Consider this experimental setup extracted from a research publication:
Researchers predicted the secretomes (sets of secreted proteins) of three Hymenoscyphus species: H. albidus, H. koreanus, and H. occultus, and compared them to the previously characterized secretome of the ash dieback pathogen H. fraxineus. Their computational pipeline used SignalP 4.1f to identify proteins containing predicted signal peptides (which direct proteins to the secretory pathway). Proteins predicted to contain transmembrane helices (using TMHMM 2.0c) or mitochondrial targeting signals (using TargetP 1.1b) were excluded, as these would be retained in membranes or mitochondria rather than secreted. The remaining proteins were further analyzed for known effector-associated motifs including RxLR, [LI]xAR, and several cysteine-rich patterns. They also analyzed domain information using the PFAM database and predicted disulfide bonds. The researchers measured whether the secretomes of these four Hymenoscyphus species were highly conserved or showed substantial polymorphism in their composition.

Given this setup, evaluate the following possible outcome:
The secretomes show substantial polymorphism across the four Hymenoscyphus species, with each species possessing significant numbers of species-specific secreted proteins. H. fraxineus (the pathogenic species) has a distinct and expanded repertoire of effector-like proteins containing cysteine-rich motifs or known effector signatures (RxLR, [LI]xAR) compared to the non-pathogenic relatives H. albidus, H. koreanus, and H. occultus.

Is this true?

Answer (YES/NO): NO